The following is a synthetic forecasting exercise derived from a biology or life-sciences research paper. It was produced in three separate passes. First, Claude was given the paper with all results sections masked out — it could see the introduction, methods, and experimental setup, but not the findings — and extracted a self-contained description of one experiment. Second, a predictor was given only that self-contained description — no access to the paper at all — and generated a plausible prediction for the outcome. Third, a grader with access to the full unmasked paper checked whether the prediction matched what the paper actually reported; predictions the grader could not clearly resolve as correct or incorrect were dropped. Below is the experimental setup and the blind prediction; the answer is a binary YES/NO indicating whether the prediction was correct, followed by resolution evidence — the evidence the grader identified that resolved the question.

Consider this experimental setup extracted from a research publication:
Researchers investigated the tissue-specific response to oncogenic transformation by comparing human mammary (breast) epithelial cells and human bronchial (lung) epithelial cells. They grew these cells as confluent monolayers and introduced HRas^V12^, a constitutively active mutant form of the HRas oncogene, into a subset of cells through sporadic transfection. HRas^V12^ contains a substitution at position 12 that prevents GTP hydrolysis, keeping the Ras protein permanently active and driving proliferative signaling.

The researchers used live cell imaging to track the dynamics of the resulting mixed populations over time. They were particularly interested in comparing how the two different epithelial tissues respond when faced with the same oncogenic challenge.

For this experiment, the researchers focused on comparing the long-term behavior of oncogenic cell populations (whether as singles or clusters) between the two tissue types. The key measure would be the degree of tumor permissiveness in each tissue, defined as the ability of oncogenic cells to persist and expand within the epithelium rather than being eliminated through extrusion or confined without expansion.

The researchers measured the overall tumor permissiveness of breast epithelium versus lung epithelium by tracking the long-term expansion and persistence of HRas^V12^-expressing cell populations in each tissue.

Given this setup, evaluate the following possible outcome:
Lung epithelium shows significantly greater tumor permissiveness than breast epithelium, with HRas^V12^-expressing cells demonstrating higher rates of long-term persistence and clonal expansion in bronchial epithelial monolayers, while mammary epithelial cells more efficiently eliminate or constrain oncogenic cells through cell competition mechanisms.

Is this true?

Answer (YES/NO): YES